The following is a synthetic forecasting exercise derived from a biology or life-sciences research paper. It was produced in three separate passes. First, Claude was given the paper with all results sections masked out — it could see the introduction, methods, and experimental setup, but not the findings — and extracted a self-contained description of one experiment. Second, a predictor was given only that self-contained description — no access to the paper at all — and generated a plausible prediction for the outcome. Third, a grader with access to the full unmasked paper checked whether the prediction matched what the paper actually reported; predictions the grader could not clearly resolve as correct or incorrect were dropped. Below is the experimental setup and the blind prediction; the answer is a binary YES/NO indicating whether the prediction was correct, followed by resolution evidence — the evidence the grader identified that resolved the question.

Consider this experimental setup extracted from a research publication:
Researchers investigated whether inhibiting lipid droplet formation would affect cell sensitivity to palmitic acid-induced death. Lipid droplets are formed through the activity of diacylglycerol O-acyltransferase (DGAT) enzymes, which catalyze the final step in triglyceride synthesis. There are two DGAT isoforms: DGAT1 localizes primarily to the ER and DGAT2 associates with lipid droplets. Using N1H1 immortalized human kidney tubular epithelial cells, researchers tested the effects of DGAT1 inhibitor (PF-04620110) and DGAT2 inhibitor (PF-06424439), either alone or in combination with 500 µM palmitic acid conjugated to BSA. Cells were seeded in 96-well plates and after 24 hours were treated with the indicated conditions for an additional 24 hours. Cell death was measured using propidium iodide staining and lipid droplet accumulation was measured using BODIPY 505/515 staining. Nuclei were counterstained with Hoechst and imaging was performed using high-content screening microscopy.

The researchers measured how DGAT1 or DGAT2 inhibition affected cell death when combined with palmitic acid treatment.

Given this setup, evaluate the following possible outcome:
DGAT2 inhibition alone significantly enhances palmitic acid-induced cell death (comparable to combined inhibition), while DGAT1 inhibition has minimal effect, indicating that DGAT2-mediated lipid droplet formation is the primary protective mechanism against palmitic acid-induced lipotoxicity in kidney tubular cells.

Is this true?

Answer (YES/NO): NO